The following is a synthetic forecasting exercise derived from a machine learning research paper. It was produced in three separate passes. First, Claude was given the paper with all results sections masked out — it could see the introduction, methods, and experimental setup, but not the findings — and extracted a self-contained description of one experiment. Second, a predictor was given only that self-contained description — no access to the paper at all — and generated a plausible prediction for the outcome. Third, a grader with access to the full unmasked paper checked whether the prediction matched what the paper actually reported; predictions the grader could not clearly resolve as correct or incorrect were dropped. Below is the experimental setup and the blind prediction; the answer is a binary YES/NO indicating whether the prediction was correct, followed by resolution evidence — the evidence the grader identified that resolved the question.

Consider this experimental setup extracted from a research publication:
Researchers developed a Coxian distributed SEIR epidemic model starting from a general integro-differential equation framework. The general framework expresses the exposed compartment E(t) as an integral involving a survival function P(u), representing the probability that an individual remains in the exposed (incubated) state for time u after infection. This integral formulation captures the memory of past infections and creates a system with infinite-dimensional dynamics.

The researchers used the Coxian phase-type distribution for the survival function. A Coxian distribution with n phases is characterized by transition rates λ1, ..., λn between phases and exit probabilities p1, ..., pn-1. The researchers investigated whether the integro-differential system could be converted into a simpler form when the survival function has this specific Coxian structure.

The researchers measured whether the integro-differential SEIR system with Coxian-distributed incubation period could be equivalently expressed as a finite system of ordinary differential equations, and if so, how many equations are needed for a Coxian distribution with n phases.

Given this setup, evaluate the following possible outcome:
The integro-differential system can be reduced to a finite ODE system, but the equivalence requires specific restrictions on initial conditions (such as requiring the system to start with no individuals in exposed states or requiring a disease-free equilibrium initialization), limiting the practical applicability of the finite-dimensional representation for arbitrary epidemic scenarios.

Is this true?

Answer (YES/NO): NO